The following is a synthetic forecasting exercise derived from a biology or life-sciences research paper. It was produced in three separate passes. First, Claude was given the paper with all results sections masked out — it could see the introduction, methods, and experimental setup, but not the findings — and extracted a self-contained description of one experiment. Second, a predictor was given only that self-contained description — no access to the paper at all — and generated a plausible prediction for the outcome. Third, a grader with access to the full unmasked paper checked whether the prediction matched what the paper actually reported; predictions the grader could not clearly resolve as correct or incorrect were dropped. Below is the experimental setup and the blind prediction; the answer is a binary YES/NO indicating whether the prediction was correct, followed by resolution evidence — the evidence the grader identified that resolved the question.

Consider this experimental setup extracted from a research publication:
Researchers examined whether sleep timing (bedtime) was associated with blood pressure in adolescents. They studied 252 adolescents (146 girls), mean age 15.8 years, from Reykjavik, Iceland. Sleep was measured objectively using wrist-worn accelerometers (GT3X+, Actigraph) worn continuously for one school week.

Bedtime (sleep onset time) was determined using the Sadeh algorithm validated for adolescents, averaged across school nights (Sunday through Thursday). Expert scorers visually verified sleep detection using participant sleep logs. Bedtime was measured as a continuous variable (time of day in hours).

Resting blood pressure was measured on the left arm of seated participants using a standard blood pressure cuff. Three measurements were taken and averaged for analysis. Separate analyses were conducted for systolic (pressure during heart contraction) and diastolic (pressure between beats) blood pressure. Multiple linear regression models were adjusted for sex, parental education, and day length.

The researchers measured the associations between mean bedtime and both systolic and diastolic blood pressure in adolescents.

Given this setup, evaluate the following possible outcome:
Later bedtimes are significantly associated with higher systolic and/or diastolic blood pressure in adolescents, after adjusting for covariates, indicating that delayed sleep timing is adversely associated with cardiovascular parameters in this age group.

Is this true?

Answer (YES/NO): NO